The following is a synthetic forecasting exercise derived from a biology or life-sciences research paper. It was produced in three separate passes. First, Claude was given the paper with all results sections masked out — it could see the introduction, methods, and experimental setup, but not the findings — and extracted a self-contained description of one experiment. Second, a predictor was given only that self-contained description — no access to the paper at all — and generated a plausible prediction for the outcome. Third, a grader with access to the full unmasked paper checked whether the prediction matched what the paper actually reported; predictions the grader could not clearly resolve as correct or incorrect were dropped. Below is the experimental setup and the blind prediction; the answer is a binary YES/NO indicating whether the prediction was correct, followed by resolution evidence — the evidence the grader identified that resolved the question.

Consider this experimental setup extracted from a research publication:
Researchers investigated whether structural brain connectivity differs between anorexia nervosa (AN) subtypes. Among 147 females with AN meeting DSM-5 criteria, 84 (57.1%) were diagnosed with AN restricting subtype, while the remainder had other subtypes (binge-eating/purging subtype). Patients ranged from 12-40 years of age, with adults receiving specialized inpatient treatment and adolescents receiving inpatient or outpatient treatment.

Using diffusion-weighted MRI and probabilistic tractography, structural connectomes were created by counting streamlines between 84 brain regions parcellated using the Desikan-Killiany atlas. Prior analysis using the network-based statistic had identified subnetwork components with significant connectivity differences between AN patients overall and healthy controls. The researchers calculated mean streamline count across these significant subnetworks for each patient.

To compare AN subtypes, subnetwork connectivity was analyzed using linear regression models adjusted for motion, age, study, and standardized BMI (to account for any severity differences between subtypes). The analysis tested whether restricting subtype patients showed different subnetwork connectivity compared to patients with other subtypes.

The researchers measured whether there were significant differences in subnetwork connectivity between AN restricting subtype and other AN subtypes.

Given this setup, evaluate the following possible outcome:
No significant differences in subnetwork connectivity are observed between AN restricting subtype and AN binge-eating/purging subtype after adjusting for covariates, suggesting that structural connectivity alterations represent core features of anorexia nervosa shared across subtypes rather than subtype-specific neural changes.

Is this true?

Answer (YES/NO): YES